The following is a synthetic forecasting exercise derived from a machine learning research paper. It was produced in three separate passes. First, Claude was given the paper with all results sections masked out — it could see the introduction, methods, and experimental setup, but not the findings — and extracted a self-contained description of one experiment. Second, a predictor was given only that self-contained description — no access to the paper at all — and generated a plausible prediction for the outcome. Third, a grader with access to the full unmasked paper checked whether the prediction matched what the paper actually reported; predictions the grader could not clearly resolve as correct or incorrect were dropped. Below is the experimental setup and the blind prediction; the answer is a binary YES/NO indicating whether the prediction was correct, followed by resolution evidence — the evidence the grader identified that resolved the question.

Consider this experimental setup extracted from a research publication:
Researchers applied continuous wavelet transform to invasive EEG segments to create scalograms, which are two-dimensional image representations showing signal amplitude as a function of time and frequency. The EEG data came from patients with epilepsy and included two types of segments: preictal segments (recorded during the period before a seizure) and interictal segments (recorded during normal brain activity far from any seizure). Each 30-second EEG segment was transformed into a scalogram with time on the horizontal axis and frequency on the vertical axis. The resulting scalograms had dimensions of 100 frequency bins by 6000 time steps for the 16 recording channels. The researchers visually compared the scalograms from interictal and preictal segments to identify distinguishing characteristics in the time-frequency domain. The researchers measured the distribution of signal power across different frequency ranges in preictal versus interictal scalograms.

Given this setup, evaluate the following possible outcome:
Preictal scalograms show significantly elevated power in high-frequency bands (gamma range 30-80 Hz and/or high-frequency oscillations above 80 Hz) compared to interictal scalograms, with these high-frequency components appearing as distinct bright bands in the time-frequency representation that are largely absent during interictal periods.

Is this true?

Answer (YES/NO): NO